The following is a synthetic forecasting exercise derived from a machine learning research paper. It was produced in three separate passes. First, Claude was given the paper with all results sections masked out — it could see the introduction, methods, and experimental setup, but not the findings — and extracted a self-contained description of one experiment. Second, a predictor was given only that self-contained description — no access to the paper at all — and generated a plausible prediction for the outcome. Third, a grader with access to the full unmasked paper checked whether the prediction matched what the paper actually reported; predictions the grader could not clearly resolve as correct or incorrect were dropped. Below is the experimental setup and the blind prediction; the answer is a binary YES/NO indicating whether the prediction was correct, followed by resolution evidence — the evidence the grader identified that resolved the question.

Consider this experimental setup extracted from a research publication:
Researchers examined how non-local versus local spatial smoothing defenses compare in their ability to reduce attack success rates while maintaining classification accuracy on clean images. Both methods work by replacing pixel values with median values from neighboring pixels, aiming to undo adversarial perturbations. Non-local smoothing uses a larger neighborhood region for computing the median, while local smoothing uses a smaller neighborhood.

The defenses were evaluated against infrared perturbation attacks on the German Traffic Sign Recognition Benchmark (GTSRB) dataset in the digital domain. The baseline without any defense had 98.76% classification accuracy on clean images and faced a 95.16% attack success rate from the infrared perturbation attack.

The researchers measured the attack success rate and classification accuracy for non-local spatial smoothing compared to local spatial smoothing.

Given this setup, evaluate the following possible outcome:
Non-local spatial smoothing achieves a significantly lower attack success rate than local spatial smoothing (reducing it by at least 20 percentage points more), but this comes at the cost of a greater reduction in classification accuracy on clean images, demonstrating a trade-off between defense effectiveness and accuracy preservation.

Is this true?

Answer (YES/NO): NO